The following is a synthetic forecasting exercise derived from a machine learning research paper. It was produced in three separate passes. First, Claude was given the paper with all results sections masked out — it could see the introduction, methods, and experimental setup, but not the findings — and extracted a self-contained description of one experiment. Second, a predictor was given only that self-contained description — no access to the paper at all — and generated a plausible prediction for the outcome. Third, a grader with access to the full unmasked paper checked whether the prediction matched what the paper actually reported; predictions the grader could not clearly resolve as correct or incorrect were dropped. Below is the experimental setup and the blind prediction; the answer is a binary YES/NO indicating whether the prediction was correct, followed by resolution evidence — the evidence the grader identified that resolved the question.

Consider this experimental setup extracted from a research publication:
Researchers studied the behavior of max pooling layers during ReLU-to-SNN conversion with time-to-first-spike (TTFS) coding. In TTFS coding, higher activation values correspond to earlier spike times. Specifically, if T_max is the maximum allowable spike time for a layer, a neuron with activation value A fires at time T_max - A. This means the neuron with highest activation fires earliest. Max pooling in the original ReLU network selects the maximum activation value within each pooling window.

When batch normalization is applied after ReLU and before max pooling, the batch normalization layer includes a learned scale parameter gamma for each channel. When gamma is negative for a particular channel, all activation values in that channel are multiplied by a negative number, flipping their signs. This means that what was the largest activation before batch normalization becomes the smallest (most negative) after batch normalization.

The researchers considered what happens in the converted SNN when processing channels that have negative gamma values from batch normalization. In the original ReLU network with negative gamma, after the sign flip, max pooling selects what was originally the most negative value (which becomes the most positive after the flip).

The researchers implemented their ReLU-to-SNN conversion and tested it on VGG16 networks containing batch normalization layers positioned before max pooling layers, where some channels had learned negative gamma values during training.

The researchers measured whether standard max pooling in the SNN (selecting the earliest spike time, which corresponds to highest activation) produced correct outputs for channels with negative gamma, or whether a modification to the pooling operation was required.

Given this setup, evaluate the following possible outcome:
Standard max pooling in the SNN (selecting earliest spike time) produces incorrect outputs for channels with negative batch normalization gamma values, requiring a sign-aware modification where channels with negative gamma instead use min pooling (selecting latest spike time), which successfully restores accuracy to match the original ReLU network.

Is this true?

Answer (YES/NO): YES